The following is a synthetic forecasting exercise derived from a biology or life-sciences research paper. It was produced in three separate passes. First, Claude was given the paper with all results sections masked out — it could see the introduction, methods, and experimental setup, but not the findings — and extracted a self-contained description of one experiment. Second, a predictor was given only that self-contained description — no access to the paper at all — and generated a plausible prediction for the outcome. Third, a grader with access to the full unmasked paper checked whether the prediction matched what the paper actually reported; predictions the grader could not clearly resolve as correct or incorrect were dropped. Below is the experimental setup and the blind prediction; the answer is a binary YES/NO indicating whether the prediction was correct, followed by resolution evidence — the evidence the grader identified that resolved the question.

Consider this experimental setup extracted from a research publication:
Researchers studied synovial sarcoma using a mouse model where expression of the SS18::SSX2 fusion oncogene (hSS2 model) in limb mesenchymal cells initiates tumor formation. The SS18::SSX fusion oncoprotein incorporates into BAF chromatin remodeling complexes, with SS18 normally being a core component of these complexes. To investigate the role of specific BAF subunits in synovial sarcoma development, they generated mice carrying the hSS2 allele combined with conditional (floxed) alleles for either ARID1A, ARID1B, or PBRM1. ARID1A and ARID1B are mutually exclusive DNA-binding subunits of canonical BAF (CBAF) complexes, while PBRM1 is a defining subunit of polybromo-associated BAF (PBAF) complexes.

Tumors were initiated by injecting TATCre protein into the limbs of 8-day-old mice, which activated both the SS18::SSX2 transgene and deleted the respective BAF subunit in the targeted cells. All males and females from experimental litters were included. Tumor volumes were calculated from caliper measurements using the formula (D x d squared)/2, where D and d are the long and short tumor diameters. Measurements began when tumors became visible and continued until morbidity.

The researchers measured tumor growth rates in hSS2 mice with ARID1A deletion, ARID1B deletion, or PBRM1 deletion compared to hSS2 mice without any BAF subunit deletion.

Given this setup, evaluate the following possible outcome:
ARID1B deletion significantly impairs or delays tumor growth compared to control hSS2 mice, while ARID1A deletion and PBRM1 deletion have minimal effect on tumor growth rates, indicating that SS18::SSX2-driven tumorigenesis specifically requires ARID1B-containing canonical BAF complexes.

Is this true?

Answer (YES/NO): NO